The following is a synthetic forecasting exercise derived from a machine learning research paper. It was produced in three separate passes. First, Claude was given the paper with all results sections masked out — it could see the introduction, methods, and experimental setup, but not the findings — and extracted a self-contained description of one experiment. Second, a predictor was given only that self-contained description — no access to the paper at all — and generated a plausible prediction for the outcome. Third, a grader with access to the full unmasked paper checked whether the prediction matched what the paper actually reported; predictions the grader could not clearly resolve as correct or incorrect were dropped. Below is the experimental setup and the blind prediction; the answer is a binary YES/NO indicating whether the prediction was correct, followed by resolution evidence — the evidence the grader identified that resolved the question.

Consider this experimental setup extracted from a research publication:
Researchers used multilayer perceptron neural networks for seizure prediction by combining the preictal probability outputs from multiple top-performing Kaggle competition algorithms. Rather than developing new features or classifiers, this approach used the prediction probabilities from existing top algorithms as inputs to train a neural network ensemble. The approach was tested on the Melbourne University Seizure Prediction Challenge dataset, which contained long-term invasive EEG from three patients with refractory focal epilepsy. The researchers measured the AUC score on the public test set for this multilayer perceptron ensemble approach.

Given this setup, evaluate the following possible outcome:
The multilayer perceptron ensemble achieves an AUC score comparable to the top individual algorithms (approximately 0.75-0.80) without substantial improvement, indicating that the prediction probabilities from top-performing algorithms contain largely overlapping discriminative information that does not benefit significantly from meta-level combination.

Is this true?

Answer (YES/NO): NO